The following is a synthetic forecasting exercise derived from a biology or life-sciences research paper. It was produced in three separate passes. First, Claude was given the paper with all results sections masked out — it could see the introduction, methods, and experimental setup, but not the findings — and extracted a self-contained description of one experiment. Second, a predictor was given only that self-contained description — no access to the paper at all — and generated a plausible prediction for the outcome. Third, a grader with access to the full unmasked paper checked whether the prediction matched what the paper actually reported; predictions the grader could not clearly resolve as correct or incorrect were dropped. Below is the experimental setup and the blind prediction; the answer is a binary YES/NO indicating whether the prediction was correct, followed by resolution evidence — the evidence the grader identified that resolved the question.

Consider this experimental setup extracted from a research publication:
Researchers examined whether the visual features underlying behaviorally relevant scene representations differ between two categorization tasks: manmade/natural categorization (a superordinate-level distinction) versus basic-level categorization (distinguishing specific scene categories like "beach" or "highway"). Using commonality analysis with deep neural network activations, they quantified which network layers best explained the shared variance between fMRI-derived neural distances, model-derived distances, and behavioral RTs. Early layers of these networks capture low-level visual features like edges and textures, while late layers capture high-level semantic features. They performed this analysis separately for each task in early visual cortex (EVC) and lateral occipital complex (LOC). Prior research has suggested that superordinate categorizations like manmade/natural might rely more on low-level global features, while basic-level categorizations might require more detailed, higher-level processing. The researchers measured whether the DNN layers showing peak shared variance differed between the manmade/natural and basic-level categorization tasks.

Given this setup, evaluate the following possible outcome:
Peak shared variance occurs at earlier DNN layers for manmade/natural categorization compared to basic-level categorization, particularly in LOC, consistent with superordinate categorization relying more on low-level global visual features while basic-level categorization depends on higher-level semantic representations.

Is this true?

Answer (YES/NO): NO